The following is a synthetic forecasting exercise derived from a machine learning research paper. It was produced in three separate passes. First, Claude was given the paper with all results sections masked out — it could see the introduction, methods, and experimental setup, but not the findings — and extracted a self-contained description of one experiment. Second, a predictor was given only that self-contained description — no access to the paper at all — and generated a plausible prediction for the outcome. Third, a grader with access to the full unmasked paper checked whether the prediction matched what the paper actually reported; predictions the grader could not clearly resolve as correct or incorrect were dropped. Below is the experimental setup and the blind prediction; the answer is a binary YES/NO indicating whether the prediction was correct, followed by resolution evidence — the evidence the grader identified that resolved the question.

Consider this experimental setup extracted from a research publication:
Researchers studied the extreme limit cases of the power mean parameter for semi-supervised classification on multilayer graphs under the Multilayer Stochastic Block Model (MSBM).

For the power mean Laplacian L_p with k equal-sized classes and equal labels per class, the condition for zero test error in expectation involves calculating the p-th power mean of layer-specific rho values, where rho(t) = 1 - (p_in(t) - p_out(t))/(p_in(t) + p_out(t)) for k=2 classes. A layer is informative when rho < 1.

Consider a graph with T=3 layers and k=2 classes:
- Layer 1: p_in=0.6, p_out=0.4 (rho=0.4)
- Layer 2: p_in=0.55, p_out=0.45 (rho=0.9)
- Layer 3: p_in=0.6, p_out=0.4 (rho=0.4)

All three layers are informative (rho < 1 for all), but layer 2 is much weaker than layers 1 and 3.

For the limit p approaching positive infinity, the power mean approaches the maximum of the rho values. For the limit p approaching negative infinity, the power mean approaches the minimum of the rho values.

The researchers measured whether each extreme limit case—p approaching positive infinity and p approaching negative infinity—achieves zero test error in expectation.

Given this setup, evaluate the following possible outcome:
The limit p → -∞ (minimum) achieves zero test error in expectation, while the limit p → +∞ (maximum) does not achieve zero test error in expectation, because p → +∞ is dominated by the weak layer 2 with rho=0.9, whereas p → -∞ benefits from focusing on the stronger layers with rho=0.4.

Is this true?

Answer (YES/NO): NO